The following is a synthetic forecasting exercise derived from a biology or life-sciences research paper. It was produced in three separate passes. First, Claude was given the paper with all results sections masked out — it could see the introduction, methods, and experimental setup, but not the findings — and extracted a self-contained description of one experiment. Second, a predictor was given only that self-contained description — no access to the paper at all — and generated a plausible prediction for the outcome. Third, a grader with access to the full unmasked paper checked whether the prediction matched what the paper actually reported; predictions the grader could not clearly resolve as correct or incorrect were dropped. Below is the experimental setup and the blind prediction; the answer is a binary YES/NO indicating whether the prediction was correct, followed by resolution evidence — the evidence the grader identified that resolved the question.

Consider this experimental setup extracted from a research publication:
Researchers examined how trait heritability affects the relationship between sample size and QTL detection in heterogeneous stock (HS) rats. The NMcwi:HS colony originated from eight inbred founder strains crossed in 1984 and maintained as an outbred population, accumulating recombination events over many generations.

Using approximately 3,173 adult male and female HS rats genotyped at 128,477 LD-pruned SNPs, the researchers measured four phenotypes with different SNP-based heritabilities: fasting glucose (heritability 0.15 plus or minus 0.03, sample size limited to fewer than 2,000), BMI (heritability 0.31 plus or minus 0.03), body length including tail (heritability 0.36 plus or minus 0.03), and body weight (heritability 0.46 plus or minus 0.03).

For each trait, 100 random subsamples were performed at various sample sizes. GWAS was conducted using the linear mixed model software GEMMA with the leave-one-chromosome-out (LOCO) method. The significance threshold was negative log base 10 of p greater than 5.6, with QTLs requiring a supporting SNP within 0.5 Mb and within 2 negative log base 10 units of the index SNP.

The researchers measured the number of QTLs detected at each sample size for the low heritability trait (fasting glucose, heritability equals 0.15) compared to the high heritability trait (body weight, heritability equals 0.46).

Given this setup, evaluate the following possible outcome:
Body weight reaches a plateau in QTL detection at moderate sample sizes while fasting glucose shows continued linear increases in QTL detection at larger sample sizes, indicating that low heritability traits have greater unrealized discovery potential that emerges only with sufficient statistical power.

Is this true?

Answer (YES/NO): NO